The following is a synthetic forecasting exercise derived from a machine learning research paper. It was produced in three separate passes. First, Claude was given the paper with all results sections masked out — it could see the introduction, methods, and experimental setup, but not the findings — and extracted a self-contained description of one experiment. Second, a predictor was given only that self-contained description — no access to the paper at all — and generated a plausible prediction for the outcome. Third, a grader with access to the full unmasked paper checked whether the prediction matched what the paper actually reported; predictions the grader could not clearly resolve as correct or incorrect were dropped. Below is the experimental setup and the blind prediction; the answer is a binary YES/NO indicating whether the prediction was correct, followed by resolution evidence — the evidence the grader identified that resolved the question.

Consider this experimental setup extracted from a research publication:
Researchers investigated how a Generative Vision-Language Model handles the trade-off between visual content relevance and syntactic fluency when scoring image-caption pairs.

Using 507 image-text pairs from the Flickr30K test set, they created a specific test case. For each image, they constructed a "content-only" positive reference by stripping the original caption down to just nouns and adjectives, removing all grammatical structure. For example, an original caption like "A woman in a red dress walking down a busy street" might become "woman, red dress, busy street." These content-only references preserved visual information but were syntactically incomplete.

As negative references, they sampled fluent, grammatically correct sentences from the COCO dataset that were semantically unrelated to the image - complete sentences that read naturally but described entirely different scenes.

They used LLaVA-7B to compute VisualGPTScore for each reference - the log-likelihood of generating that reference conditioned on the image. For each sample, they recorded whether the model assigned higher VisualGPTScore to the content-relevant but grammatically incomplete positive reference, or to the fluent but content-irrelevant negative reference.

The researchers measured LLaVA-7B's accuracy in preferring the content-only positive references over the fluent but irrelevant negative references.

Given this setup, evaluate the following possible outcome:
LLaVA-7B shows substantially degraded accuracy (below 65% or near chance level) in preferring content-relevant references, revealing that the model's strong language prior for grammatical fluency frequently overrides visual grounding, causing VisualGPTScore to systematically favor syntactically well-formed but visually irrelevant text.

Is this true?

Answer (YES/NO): YES